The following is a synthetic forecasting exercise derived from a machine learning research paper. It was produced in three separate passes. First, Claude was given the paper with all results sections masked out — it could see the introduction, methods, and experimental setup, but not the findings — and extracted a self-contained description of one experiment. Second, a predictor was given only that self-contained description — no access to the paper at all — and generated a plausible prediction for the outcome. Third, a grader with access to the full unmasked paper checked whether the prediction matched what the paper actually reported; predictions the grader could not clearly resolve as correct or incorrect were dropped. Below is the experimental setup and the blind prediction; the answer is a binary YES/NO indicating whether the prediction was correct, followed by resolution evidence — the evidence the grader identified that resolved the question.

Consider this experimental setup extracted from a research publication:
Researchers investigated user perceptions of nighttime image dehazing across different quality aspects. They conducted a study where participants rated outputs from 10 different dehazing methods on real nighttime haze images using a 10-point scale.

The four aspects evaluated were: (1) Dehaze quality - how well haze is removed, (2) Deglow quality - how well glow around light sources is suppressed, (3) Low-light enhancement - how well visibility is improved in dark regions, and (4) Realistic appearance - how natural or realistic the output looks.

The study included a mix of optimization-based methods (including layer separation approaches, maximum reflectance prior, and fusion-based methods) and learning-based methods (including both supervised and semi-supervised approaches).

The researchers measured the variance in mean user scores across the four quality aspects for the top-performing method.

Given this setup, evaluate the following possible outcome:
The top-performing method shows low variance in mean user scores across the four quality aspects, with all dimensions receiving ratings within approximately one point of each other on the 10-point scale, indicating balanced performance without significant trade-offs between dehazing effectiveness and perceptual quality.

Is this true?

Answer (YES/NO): YES